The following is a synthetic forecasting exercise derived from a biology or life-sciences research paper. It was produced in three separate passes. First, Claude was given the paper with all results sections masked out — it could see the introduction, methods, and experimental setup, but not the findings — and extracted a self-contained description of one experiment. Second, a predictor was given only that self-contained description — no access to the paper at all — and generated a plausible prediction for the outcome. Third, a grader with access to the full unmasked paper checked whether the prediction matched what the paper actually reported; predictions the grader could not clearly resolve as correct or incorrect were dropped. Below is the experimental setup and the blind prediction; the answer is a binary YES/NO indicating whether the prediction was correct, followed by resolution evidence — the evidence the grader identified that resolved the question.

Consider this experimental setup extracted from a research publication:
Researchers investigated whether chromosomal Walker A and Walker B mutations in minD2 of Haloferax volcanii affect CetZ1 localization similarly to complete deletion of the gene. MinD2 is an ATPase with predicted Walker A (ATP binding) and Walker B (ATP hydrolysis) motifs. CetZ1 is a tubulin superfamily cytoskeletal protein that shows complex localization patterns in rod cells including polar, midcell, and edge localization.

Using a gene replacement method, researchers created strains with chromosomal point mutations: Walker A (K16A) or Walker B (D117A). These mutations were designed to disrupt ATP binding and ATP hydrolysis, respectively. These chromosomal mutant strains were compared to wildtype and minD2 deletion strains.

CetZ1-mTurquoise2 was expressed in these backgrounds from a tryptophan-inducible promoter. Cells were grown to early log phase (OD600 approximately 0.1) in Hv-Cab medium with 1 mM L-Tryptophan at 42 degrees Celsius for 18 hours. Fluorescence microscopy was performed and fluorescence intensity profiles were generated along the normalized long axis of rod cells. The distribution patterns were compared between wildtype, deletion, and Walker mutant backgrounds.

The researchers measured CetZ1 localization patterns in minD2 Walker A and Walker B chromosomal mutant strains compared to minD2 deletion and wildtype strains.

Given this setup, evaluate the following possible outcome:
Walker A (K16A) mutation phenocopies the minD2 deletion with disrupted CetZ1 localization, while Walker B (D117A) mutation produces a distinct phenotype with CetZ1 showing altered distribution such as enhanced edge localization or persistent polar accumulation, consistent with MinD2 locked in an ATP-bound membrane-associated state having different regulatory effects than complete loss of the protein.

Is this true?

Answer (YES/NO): NO